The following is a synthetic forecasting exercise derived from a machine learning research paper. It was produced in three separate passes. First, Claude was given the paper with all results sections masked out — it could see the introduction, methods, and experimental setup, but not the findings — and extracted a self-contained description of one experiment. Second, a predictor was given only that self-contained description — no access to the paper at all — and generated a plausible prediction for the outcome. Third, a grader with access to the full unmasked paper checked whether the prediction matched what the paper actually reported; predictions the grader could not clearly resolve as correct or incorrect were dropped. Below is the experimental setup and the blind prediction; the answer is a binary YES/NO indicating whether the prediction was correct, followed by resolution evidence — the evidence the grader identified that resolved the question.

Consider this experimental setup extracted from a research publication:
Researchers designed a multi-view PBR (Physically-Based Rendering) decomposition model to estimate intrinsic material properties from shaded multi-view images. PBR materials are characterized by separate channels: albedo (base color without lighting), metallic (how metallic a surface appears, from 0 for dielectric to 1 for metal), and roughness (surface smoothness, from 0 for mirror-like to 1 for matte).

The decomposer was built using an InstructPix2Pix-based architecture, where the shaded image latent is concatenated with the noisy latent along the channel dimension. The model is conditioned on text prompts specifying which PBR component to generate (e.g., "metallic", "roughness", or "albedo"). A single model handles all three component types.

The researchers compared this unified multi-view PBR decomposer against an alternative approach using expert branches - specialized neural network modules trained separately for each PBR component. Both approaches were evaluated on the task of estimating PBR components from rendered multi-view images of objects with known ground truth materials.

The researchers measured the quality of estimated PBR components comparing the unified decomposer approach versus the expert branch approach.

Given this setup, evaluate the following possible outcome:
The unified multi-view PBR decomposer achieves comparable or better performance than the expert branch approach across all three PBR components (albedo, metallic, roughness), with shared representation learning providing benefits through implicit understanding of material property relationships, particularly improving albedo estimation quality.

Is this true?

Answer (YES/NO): NO